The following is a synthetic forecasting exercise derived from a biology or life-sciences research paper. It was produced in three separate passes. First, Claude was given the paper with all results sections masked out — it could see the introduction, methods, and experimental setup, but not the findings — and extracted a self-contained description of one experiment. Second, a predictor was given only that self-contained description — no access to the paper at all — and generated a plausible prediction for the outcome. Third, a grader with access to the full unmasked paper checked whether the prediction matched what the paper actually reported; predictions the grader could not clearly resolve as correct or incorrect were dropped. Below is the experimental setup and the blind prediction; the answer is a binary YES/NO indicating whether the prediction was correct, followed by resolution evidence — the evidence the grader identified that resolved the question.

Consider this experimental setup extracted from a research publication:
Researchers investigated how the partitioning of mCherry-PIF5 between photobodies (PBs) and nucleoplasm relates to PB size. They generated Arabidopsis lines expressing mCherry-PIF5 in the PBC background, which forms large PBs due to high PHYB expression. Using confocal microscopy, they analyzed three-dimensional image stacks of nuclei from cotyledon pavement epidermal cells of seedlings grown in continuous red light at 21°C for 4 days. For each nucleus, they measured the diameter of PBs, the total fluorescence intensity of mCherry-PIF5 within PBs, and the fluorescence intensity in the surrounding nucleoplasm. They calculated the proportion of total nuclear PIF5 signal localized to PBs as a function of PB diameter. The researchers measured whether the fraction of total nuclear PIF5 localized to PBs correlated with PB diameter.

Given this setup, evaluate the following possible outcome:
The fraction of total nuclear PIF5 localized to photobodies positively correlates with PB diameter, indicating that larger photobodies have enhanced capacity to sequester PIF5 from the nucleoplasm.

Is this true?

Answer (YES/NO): YES